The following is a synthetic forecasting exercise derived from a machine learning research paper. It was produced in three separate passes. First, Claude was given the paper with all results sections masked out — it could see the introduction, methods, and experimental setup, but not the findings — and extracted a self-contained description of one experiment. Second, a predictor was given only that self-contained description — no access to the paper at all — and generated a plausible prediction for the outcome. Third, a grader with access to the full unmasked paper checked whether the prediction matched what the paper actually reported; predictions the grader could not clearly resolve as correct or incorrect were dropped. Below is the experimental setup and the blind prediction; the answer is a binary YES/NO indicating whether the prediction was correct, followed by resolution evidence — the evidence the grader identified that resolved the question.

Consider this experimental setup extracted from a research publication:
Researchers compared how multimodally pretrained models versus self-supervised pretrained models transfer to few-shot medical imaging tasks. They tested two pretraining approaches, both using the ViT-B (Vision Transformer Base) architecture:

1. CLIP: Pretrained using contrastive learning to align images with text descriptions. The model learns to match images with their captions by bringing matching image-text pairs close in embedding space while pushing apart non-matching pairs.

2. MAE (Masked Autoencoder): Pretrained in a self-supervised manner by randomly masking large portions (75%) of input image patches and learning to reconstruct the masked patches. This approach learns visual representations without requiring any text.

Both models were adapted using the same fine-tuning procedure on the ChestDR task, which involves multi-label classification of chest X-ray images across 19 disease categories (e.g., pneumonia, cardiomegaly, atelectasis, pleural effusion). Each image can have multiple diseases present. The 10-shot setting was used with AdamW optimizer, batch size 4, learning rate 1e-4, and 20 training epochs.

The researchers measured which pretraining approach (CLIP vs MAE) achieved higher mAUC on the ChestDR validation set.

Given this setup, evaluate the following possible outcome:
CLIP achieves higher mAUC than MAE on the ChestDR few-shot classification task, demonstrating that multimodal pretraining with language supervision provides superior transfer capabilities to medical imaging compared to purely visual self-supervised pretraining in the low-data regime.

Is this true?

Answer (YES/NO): NO